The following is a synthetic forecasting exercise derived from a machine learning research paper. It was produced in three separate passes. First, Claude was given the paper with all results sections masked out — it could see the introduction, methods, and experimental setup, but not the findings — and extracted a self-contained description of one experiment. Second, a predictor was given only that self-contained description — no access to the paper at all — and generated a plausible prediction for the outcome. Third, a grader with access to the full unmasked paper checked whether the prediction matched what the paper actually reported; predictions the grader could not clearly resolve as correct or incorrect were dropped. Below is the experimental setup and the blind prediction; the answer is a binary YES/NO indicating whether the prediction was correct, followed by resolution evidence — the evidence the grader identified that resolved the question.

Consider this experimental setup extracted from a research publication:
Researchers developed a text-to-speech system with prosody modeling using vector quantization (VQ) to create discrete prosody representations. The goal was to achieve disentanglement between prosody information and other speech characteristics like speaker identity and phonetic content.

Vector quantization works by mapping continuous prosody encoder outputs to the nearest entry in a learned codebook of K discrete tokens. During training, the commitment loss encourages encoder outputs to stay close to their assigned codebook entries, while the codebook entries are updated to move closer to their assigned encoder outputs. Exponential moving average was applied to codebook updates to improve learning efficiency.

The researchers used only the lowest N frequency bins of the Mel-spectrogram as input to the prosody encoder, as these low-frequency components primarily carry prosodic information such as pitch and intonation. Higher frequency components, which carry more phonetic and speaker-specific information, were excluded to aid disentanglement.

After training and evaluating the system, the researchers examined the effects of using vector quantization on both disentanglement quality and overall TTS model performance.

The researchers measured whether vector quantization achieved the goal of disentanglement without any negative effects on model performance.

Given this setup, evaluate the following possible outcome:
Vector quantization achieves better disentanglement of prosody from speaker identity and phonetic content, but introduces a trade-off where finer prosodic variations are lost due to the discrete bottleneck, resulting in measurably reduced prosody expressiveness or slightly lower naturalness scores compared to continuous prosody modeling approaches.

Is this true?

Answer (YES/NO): NO